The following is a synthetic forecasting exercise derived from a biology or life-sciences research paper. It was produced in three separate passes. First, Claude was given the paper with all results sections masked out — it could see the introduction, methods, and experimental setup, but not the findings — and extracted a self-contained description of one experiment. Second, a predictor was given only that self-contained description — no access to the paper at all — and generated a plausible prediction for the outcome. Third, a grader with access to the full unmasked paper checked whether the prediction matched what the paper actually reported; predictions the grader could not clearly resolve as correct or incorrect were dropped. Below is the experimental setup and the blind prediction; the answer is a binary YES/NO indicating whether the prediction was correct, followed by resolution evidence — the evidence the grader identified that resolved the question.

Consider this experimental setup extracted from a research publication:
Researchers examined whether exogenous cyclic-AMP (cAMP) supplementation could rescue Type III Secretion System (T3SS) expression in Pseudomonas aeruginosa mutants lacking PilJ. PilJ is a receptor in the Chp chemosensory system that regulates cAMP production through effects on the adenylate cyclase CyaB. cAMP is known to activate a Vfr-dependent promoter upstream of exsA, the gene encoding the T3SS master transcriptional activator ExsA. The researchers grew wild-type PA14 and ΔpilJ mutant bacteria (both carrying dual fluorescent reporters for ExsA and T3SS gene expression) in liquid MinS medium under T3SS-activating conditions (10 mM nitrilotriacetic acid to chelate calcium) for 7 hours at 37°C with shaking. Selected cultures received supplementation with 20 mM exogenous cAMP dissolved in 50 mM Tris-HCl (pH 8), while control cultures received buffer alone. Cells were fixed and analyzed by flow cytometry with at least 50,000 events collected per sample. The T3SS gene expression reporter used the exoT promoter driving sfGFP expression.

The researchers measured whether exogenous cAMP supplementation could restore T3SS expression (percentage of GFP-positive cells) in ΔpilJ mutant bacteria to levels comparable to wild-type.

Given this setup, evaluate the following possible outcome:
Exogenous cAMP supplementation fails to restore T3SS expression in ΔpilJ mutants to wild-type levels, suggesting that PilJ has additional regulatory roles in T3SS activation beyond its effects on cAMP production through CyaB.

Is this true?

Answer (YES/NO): NO